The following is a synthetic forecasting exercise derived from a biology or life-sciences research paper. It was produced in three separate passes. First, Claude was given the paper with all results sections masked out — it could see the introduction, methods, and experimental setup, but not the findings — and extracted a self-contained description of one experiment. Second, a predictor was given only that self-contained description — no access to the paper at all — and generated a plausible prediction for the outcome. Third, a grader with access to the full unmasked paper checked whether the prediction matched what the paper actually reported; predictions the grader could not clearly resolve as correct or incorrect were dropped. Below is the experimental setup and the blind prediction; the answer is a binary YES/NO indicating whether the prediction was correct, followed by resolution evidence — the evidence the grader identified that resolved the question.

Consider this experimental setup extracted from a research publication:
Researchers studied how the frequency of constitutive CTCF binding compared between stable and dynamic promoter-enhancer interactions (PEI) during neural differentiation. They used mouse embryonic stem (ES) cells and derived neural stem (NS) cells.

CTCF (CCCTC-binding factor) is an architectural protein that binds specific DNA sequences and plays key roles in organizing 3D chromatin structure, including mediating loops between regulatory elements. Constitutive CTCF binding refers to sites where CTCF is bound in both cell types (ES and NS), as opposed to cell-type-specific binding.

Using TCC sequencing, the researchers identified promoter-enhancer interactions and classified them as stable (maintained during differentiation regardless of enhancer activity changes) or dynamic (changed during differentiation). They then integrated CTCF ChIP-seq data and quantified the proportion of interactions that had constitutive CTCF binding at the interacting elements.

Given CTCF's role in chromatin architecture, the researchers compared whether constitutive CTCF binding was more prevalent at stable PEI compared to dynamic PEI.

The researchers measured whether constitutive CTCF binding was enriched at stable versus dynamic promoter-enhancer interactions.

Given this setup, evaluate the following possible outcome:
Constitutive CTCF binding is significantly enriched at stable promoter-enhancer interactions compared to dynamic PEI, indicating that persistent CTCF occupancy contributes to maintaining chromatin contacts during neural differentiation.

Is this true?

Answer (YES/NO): NO